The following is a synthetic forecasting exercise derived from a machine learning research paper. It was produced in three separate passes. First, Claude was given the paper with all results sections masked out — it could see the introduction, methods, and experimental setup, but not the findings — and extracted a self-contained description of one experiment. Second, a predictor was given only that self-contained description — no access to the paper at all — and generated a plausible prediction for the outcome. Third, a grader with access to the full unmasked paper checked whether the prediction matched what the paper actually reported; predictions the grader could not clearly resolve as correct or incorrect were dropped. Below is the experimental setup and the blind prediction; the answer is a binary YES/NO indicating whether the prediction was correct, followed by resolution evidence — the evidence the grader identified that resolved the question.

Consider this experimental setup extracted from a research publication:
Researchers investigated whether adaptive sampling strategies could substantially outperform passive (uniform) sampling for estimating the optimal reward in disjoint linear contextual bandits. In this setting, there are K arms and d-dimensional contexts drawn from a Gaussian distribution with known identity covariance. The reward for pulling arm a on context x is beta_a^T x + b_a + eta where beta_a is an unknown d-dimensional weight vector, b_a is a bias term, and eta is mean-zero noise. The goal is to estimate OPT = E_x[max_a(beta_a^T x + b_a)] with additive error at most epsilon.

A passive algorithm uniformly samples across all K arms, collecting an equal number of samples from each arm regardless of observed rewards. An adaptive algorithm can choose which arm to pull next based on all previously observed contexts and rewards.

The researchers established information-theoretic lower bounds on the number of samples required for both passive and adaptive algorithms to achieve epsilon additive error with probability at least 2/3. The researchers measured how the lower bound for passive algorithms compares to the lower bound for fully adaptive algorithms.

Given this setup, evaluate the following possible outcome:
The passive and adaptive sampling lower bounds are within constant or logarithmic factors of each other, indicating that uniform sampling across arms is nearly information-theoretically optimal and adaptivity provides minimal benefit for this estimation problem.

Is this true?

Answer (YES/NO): NO